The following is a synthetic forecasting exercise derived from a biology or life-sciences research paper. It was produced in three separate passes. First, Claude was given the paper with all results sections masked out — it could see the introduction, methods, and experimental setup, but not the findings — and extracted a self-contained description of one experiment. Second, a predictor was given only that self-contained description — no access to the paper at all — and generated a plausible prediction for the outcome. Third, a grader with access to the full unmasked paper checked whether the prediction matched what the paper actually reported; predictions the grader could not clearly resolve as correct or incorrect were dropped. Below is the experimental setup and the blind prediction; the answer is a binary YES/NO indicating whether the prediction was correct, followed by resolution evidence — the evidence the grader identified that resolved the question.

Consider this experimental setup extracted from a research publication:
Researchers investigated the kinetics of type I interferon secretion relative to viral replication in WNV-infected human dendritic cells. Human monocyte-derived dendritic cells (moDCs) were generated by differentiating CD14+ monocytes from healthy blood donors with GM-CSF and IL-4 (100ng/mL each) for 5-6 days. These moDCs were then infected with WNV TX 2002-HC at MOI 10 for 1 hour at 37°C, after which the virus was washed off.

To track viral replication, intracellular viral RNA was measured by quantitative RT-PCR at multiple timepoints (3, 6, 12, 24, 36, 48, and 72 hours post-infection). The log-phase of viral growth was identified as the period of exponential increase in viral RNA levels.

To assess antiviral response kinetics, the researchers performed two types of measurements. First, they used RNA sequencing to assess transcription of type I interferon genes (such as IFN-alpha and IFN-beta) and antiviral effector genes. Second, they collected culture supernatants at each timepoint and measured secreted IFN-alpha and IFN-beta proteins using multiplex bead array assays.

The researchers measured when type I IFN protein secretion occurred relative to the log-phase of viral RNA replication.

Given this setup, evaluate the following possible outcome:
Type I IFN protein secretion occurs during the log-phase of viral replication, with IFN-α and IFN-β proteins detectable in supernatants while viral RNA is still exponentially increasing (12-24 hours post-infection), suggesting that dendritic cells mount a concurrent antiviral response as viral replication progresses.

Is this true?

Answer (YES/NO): NO